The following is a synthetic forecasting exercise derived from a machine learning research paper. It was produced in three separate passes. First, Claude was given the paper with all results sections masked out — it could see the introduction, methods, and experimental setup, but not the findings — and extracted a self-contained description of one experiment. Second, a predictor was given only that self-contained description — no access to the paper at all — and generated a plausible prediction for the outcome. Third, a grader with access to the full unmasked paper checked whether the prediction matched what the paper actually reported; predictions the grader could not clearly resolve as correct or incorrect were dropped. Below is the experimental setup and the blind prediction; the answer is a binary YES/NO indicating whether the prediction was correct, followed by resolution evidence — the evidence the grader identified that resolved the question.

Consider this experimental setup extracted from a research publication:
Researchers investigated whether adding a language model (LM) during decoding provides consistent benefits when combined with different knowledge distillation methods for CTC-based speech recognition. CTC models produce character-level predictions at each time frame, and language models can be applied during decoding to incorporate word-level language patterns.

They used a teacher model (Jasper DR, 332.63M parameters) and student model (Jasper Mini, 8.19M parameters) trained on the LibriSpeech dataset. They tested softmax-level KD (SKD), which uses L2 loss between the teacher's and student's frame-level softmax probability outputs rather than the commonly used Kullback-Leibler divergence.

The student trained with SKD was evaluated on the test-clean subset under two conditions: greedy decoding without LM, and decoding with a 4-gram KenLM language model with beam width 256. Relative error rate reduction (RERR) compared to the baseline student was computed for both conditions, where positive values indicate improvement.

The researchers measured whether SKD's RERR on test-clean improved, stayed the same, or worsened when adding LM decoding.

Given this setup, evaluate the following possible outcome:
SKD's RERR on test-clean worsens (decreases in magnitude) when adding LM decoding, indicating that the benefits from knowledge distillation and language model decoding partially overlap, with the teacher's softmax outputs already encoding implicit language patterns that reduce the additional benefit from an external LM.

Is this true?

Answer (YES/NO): YES